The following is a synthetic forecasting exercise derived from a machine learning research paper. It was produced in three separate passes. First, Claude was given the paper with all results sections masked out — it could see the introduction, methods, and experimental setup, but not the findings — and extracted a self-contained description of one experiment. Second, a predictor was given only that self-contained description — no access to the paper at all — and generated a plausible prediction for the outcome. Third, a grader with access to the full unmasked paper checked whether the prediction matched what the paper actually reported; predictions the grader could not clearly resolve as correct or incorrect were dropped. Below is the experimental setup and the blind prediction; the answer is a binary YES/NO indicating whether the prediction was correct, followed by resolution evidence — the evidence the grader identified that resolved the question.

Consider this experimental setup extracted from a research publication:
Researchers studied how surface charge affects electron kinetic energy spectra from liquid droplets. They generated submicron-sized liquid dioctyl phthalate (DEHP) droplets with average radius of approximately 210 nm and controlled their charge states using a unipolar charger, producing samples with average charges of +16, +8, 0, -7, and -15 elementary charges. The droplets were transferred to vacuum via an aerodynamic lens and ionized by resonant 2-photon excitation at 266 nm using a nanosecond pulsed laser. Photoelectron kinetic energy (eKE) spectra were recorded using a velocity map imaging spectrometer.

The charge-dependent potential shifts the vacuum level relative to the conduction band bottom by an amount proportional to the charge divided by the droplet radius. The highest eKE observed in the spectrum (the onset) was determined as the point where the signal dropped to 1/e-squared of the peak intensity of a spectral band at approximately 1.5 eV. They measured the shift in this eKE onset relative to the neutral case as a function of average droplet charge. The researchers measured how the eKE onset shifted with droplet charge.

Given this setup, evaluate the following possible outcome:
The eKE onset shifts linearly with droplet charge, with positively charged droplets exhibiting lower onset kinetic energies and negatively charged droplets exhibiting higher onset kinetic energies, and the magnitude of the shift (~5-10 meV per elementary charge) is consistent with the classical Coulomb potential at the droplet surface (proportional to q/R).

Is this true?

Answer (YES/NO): YES